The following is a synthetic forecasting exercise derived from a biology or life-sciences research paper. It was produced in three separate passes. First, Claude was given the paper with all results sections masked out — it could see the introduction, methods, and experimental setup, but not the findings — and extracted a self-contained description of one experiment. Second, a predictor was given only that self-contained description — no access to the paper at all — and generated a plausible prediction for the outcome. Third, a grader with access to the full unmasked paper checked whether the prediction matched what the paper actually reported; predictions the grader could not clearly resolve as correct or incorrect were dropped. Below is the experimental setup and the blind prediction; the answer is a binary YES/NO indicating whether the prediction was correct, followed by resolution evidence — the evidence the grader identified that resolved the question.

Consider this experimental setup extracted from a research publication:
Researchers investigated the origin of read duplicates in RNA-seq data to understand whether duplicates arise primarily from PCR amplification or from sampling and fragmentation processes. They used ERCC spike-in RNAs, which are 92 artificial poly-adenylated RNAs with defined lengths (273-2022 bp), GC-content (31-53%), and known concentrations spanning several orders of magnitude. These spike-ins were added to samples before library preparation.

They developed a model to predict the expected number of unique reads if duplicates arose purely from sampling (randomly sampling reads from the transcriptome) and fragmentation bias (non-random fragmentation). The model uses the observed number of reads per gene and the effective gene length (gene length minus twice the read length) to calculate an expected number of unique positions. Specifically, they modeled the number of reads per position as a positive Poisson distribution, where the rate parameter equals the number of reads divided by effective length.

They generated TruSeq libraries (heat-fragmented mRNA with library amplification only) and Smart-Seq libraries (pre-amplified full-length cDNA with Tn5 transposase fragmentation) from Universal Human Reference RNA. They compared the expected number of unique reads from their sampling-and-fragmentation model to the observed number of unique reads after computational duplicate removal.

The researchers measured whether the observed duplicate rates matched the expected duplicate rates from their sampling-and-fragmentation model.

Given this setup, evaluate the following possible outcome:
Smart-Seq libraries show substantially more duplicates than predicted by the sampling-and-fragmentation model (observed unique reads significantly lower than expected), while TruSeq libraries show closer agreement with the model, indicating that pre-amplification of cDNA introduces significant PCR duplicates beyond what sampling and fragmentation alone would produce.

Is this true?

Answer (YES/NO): YES